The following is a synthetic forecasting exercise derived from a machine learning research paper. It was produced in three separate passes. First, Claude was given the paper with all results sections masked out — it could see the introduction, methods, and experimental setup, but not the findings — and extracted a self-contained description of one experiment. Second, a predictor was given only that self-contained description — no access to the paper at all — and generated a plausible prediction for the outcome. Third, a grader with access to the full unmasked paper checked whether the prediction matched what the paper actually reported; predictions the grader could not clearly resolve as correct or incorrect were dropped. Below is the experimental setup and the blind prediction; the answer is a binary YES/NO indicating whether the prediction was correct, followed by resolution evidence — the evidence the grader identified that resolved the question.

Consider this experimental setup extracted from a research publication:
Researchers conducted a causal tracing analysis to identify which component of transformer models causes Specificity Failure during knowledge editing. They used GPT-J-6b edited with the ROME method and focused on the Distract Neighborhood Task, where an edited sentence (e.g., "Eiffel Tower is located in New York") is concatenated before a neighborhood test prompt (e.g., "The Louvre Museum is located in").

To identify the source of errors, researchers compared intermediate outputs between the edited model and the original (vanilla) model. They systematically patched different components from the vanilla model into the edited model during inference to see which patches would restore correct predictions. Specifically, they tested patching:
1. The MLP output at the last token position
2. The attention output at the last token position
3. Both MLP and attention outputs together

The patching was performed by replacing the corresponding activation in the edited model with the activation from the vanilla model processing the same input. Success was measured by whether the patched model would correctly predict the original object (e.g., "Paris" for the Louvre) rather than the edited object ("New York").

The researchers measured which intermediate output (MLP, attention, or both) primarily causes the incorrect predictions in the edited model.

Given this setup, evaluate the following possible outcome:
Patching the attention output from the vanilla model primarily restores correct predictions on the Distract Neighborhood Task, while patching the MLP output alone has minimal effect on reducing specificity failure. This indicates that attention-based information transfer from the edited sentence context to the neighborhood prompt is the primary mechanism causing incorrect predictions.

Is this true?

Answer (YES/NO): NO